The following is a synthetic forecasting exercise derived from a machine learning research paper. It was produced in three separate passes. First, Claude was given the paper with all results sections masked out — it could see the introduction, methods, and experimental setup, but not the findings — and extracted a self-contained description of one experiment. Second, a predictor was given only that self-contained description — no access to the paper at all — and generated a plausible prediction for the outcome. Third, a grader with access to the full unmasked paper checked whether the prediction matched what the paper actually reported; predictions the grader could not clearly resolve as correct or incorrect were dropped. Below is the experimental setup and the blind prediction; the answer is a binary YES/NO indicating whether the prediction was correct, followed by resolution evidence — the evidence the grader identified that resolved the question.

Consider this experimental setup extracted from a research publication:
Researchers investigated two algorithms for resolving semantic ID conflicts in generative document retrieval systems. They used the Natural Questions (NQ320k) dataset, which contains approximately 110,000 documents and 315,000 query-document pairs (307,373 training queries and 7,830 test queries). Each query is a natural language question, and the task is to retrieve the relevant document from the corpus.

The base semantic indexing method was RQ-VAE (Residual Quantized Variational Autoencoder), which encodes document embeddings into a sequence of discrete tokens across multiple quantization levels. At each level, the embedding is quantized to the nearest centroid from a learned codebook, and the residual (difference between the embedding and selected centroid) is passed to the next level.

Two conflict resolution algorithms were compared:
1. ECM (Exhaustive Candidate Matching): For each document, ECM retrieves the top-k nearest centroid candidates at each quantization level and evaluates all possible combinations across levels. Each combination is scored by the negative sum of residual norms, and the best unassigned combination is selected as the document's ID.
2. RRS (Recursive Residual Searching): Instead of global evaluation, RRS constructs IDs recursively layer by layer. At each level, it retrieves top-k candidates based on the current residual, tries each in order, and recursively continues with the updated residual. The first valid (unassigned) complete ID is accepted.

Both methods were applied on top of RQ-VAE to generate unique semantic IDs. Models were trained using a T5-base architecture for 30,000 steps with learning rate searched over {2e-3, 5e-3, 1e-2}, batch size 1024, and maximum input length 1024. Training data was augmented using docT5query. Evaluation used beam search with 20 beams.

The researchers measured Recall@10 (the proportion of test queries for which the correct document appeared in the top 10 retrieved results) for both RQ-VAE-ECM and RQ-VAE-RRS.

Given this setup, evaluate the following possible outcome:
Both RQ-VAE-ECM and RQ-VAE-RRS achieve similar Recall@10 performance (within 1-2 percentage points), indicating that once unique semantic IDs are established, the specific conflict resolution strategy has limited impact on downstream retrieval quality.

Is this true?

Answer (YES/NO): NO